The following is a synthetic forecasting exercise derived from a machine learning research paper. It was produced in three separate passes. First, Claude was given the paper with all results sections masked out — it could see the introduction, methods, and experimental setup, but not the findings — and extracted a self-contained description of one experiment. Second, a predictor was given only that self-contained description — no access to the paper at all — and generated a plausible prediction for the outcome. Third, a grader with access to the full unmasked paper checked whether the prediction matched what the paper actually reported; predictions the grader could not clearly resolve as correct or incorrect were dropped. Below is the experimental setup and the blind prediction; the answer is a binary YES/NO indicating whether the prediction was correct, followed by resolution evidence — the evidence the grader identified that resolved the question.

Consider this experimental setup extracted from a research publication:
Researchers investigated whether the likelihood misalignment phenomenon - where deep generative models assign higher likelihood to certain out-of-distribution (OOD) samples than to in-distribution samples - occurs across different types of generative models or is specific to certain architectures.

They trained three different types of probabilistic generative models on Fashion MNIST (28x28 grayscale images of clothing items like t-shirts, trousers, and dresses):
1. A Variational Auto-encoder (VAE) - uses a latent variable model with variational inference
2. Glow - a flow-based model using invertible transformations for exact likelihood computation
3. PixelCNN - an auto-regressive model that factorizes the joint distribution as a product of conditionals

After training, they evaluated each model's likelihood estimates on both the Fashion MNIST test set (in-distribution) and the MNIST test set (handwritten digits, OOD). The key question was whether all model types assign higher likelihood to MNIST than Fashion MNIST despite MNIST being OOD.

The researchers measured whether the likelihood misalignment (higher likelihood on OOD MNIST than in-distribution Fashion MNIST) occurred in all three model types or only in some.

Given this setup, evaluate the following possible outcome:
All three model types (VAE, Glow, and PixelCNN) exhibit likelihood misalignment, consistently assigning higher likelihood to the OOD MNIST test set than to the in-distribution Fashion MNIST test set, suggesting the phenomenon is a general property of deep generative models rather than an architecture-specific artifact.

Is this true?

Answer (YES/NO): YES